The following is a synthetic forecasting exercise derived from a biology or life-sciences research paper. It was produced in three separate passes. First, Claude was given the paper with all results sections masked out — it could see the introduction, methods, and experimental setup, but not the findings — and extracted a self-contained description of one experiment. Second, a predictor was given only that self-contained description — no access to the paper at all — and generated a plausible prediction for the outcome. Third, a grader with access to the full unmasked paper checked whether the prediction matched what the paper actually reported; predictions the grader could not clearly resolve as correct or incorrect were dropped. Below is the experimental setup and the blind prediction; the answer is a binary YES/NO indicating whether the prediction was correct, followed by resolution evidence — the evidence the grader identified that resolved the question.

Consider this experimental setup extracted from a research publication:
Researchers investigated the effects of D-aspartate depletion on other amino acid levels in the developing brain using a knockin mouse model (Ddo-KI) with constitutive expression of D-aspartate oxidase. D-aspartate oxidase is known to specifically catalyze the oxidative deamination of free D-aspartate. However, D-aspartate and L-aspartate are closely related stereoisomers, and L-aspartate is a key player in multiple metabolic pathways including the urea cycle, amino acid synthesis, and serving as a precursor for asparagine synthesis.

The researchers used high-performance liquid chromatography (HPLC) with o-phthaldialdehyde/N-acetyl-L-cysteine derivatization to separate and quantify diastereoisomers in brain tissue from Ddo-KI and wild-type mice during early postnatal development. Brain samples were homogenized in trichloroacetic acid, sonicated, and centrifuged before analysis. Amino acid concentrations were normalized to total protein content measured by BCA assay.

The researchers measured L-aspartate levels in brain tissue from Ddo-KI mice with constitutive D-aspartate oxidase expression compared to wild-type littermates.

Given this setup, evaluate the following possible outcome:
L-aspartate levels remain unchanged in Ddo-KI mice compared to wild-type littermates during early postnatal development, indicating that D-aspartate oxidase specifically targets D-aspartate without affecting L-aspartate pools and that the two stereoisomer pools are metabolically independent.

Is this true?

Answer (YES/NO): YES